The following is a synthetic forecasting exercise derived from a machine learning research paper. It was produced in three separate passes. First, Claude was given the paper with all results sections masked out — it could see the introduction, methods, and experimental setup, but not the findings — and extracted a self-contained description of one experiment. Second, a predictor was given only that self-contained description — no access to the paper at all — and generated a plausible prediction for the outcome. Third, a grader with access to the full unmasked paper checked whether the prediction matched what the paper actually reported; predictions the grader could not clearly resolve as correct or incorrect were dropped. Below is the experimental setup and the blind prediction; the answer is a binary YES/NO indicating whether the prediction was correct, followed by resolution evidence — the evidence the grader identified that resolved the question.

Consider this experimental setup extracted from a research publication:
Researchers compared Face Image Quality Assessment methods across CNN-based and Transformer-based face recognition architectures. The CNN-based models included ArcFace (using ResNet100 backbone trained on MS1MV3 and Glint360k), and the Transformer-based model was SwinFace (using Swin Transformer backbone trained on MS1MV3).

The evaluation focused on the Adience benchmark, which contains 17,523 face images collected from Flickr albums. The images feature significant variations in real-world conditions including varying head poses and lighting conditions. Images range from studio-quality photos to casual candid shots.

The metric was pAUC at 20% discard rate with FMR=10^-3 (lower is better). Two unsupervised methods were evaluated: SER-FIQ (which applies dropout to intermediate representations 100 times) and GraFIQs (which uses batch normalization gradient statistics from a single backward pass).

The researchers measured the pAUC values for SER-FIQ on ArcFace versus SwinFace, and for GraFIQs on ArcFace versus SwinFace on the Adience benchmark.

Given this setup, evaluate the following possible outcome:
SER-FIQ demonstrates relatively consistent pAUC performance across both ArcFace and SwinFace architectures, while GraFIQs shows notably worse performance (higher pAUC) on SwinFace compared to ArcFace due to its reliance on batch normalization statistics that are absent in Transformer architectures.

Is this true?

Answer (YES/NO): YES